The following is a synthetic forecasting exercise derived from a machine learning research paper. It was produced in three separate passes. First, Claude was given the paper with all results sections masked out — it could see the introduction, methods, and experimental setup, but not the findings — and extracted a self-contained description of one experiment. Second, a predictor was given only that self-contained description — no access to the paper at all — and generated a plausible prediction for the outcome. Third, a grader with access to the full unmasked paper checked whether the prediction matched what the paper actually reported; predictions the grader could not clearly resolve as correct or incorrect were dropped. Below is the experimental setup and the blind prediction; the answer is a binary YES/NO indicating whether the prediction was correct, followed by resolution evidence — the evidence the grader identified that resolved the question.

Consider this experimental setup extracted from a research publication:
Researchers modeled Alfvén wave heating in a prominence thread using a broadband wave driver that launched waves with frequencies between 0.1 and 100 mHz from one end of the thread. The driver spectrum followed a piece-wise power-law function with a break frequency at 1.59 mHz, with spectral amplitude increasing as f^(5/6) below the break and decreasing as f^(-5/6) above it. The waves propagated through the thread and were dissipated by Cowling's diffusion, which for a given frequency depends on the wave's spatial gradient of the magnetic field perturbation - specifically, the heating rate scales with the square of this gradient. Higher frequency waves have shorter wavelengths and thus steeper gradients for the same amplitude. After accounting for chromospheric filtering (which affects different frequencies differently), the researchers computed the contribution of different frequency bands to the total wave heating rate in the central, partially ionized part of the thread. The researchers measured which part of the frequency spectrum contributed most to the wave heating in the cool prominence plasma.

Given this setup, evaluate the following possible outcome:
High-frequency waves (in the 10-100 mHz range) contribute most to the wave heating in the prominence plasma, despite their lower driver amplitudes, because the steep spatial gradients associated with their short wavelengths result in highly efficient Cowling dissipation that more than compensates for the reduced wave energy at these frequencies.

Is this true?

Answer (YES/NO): NO